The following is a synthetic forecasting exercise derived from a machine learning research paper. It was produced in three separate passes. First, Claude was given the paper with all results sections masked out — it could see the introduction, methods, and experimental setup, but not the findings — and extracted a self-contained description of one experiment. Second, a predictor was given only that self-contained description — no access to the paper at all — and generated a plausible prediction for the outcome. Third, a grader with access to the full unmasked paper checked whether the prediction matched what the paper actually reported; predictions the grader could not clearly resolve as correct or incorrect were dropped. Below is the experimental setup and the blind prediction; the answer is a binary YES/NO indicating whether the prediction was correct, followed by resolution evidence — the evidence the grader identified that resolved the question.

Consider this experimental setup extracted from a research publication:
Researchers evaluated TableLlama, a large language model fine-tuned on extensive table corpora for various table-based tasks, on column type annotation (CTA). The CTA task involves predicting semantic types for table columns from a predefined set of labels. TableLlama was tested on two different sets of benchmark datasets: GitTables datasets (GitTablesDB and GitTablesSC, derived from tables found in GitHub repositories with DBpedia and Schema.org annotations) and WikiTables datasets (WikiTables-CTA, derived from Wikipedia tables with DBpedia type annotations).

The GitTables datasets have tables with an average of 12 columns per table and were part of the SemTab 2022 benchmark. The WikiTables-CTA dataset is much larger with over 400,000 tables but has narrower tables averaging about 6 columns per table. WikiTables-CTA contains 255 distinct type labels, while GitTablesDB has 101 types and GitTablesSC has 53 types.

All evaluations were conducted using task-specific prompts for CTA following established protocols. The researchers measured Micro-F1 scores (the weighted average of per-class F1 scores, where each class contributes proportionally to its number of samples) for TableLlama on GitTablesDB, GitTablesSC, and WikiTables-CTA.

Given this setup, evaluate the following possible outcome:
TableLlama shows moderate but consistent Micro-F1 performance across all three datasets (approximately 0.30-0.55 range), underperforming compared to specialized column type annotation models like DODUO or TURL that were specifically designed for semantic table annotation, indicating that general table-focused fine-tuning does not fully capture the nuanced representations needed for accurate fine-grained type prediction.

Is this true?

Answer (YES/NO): NO